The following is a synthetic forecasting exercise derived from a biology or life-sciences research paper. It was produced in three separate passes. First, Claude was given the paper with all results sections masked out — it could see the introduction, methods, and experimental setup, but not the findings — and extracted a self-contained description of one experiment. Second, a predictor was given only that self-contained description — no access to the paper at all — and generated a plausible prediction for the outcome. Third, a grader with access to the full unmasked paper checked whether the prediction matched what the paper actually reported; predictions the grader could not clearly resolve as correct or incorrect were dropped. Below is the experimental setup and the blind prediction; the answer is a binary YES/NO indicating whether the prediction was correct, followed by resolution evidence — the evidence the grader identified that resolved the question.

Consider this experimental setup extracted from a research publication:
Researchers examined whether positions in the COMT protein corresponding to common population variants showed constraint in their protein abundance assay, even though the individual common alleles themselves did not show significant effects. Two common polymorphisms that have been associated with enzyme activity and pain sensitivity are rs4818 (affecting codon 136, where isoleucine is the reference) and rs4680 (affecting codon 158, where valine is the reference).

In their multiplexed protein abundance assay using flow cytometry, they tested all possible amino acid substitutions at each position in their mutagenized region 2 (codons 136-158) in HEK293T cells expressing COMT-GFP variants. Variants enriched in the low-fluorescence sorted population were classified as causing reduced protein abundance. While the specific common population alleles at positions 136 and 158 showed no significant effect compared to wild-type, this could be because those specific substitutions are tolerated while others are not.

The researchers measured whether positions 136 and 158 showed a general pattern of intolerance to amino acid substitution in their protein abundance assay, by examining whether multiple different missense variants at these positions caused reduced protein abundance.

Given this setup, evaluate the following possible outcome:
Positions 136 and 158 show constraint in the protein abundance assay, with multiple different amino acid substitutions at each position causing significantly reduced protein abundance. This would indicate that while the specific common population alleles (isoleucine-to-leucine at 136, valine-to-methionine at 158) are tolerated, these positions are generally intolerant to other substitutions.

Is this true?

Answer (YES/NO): YES